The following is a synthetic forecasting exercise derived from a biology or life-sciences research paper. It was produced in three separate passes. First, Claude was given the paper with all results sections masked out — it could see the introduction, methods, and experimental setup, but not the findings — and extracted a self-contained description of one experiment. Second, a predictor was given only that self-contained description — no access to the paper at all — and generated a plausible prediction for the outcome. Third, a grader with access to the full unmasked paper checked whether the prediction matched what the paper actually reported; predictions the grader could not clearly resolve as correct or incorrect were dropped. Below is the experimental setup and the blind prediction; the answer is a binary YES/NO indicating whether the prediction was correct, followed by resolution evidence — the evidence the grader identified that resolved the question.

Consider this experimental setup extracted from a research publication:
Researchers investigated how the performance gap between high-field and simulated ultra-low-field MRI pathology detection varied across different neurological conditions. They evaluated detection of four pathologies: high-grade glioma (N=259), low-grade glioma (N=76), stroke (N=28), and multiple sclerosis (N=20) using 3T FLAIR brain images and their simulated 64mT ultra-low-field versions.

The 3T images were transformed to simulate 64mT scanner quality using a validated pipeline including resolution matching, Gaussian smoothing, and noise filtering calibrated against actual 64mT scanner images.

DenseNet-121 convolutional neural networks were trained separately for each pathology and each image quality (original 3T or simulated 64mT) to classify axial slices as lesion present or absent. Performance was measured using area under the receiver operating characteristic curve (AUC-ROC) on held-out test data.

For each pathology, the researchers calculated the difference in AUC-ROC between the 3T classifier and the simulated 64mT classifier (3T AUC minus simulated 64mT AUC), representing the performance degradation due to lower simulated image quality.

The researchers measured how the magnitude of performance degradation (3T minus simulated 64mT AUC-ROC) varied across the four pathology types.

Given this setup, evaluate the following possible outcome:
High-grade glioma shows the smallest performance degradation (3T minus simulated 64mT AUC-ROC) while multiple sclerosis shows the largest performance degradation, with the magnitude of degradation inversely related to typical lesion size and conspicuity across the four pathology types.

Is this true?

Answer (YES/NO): NO